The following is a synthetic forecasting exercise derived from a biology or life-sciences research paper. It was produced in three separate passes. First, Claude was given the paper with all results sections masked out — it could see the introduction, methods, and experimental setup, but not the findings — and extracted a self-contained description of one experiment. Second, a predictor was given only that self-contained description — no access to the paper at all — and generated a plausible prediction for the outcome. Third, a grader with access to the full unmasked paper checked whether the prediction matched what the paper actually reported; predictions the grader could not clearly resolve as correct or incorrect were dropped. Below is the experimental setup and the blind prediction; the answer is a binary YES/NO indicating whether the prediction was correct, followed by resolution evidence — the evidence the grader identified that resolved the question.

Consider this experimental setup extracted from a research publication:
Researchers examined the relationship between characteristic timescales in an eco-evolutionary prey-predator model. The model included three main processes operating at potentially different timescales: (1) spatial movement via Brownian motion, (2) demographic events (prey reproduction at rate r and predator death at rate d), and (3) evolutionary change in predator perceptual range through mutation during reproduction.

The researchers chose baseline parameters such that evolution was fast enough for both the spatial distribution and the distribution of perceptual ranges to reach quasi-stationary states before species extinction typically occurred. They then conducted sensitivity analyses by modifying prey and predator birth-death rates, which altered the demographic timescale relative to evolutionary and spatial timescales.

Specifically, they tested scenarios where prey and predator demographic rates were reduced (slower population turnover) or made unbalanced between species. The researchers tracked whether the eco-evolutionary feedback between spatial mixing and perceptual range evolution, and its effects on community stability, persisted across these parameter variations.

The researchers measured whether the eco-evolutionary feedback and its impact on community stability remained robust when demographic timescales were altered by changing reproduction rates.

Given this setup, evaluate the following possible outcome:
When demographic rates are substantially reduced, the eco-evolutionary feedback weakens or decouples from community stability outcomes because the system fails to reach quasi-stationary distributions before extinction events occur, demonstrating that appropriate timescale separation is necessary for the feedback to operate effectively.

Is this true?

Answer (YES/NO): YES